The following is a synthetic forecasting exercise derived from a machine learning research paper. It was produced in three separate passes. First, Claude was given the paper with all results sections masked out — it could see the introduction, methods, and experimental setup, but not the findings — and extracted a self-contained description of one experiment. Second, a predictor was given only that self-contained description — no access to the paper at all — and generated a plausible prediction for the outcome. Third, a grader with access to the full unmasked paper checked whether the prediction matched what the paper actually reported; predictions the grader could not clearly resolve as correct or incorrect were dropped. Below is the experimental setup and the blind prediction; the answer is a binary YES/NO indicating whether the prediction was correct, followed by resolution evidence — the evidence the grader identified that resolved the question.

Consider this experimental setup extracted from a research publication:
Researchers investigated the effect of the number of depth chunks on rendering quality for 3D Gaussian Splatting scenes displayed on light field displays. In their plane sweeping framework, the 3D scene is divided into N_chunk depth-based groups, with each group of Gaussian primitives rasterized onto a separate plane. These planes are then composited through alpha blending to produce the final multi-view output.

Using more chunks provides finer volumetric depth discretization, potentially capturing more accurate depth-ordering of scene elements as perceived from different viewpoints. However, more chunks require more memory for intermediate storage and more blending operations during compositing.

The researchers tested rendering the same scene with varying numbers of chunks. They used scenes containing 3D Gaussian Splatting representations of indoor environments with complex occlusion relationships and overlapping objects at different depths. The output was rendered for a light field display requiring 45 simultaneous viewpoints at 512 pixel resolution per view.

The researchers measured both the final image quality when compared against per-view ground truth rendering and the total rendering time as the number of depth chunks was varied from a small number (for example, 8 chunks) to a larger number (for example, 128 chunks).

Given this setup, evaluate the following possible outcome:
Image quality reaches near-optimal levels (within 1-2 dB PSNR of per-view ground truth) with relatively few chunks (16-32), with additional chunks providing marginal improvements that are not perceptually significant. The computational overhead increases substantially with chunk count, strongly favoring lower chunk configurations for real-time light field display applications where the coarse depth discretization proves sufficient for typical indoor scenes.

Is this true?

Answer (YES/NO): NO